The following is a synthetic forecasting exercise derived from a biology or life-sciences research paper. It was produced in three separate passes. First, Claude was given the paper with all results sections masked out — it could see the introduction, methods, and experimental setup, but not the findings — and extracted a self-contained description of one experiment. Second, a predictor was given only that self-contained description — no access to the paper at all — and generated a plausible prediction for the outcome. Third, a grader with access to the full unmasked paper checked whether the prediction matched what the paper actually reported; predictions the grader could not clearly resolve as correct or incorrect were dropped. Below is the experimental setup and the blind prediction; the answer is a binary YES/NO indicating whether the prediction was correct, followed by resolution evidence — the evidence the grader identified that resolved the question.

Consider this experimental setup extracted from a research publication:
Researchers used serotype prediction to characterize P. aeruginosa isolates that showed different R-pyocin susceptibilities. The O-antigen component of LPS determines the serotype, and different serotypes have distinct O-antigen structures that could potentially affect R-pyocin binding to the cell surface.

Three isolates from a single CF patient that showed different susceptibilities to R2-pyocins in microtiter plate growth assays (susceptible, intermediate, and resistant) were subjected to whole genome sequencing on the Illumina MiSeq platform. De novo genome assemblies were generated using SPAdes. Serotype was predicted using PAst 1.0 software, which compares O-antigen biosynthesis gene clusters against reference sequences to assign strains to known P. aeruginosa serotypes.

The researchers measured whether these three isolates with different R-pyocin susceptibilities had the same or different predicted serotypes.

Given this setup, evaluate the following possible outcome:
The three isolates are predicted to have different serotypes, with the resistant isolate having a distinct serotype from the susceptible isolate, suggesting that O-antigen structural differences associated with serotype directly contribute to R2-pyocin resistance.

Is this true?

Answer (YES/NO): NO